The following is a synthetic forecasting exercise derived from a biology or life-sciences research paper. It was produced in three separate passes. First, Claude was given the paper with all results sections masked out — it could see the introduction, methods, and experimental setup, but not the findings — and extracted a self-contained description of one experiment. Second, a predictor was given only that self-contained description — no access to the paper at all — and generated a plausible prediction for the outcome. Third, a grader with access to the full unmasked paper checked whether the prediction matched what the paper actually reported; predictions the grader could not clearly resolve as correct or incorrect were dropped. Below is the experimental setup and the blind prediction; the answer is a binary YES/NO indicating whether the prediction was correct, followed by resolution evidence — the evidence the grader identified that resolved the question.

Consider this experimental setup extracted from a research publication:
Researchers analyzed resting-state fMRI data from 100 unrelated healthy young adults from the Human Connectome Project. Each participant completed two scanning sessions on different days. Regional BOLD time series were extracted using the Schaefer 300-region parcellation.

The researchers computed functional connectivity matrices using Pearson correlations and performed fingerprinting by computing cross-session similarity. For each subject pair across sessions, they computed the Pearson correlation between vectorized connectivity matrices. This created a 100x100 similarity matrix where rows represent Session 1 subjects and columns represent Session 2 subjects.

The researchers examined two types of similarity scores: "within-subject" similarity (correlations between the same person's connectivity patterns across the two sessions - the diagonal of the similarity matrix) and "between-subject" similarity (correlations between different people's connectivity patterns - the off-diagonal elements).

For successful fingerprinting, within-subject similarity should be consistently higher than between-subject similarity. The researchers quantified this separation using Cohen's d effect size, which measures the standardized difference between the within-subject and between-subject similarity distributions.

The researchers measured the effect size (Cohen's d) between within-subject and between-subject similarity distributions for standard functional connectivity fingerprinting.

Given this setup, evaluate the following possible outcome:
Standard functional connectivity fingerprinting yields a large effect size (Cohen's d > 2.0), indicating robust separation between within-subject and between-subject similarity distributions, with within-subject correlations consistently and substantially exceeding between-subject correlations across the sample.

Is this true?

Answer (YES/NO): YES